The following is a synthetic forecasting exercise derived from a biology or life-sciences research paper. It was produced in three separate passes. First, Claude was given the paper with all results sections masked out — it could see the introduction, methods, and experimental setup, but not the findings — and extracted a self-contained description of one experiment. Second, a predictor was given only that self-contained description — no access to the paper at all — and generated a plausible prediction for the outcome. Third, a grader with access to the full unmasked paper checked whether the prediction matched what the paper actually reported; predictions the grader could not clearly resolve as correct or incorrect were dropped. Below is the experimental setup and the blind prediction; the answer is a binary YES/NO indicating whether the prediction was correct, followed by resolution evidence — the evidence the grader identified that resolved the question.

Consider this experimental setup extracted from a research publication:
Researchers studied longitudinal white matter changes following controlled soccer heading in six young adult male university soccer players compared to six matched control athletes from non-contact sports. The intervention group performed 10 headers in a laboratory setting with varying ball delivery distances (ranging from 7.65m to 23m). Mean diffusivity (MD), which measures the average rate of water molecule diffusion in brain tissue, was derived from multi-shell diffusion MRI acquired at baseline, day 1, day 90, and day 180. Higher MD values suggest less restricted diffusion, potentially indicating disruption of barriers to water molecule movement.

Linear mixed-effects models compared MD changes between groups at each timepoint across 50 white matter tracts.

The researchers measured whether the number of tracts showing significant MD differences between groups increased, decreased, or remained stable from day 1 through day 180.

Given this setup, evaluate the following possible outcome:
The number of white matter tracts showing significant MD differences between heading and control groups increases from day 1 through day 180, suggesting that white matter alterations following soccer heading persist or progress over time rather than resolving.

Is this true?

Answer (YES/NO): YES